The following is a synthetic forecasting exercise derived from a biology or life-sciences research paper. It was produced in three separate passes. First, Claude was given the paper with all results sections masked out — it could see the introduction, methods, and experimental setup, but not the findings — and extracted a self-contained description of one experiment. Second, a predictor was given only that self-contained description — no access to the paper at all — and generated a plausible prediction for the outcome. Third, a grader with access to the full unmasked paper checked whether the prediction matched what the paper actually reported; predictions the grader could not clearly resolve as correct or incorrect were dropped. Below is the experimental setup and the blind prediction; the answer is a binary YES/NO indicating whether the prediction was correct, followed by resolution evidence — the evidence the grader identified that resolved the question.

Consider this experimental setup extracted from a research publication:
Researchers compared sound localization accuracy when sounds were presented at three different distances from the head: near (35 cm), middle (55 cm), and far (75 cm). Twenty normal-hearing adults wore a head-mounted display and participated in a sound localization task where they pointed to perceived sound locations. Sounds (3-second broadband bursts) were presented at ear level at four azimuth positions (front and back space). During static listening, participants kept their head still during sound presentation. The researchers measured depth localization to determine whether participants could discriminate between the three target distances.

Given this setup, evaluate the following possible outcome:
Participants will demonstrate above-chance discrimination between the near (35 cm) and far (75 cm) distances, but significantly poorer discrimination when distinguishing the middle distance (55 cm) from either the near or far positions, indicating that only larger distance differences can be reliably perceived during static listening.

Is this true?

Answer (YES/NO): NO